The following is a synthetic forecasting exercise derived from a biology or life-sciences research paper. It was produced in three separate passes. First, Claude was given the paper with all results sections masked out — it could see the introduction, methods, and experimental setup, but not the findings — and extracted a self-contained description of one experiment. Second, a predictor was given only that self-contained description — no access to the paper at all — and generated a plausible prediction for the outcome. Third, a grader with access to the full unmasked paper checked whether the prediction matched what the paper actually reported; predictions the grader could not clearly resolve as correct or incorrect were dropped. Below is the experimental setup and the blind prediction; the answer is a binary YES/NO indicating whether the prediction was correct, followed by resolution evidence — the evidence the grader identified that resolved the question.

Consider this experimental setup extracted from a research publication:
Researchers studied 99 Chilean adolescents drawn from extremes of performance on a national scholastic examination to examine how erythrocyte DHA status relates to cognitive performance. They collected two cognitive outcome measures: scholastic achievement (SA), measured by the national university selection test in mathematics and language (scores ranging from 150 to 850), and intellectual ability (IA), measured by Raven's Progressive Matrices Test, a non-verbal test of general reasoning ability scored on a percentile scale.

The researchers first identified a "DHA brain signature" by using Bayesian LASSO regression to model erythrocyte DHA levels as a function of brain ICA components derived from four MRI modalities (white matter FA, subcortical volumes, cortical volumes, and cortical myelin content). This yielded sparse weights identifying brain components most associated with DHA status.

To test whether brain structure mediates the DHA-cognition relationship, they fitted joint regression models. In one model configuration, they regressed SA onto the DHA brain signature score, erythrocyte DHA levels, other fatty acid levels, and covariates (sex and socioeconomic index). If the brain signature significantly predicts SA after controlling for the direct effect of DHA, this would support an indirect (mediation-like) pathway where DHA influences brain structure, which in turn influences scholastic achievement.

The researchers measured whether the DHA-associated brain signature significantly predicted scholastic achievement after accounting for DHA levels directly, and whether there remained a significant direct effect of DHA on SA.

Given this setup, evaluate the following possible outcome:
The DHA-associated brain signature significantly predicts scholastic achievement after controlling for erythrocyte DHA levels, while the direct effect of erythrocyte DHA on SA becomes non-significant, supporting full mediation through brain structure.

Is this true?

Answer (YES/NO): NO